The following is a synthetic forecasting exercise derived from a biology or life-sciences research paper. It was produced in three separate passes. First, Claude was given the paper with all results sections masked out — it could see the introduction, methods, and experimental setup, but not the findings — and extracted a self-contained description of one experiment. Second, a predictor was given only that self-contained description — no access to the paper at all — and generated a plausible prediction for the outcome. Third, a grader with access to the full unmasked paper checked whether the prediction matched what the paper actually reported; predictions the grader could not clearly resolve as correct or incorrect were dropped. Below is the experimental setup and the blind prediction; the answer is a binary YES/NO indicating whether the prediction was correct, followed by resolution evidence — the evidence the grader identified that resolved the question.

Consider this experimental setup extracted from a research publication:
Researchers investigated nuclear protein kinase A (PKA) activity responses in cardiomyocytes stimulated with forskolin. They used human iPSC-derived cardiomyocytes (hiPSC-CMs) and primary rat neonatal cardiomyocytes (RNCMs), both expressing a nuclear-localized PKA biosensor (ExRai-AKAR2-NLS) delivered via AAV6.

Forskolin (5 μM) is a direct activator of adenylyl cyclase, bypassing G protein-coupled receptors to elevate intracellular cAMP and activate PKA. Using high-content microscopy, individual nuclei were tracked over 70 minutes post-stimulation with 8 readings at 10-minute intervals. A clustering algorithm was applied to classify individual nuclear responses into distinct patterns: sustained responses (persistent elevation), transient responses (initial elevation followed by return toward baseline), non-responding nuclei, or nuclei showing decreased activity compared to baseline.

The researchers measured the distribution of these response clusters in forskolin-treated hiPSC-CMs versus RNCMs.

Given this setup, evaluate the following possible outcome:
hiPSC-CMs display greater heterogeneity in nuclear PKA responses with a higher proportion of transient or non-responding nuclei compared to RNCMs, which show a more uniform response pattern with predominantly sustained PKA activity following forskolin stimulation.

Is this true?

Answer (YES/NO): NO